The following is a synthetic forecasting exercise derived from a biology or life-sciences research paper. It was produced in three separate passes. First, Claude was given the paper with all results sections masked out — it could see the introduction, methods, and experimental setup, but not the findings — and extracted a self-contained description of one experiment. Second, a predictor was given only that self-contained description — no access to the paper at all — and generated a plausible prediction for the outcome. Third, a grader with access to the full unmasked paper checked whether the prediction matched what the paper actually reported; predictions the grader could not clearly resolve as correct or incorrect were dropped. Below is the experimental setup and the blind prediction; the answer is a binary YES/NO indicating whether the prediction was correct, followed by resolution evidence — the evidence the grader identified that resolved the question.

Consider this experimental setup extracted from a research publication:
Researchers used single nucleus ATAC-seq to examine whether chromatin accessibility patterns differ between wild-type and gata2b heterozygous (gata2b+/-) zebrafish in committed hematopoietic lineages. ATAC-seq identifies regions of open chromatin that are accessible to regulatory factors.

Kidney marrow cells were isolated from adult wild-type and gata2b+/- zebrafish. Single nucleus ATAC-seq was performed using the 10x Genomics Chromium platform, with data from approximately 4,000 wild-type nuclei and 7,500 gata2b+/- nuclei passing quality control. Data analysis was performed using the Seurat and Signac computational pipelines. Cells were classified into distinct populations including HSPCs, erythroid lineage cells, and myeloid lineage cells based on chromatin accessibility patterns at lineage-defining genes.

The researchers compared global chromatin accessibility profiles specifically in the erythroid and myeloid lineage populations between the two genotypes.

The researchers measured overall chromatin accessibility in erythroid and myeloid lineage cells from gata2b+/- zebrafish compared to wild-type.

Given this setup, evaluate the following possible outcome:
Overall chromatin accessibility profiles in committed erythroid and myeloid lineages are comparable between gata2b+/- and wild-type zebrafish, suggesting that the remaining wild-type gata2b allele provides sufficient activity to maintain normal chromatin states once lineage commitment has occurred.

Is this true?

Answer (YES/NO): NO